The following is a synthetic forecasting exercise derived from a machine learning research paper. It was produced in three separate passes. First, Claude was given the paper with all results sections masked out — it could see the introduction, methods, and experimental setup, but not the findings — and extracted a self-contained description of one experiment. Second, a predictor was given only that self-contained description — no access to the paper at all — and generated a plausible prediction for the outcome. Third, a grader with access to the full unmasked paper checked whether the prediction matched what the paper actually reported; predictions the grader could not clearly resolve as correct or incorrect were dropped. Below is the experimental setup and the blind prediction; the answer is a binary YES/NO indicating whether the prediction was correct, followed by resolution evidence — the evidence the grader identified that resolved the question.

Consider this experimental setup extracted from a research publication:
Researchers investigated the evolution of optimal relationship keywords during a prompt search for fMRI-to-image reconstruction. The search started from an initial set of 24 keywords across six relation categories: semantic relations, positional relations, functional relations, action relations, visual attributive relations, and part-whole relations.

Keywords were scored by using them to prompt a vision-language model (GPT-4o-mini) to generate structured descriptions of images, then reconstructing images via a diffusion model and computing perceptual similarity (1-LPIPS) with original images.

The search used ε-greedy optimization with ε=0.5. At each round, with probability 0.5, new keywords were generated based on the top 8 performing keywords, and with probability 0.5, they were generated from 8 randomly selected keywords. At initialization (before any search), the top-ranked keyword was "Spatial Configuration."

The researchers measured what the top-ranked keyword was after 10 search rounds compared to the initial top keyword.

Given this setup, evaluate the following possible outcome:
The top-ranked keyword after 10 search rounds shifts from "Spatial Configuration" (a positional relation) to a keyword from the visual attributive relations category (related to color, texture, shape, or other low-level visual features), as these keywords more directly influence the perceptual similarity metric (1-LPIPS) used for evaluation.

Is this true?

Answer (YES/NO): NO